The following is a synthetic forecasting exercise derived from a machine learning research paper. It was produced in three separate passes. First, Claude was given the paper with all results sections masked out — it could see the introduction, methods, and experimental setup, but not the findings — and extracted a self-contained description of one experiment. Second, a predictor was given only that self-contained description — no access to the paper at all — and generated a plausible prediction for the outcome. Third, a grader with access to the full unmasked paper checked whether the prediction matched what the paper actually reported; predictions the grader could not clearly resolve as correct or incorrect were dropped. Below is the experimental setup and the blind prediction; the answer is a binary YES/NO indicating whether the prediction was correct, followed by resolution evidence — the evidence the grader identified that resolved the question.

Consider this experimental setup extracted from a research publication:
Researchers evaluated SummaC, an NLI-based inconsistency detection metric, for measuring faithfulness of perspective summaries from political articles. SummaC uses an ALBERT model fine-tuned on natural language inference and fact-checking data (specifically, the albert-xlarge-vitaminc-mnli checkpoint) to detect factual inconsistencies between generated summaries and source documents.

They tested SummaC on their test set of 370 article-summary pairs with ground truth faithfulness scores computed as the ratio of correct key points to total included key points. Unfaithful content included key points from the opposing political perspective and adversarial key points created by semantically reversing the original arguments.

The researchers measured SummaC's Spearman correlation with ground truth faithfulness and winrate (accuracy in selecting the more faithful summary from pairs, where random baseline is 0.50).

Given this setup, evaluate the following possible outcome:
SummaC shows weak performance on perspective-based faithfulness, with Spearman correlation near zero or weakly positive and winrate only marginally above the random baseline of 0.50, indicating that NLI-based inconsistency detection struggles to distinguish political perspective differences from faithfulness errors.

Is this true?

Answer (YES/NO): NO